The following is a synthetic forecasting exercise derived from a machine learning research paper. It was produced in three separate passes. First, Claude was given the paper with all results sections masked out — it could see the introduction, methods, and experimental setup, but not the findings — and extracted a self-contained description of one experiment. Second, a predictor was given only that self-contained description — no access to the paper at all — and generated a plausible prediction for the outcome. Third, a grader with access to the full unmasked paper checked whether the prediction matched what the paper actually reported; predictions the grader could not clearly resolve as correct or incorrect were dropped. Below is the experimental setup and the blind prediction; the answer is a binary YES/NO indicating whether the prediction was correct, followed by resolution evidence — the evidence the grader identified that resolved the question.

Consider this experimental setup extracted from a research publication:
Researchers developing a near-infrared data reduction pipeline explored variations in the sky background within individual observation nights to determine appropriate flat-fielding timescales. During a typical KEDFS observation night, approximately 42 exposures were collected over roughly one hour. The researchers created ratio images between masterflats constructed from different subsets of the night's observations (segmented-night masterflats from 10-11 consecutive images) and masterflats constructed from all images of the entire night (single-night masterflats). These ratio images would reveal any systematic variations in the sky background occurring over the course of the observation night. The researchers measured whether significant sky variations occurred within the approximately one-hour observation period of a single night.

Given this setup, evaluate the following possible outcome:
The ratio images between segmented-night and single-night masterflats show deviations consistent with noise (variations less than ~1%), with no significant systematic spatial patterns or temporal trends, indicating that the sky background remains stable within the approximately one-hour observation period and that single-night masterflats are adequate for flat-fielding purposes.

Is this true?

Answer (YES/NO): NO